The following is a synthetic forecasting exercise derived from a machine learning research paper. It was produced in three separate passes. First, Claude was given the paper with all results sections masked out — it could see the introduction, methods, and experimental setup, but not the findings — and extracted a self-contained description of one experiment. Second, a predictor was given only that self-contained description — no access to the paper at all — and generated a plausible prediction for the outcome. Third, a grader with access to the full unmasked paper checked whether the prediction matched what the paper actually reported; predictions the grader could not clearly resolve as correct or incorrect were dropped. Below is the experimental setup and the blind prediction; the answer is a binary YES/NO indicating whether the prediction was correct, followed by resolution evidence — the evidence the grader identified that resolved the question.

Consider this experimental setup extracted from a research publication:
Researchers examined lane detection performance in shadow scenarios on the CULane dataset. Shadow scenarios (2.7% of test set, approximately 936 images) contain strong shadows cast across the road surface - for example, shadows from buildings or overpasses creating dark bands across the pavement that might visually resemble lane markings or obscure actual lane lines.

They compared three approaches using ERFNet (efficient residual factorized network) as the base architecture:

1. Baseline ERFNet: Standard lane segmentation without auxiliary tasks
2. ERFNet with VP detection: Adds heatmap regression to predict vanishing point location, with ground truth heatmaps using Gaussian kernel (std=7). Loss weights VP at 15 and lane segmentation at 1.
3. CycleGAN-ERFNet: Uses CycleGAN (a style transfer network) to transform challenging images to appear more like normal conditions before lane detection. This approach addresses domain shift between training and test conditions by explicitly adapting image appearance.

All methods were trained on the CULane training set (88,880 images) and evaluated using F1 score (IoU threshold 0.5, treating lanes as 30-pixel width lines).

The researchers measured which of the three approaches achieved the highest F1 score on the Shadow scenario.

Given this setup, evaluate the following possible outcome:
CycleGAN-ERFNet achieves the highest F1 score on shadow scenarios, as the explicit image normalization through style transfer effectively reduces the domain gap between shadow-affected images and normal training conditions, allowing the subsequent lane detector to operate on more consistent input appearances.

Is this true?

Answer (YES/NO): YES